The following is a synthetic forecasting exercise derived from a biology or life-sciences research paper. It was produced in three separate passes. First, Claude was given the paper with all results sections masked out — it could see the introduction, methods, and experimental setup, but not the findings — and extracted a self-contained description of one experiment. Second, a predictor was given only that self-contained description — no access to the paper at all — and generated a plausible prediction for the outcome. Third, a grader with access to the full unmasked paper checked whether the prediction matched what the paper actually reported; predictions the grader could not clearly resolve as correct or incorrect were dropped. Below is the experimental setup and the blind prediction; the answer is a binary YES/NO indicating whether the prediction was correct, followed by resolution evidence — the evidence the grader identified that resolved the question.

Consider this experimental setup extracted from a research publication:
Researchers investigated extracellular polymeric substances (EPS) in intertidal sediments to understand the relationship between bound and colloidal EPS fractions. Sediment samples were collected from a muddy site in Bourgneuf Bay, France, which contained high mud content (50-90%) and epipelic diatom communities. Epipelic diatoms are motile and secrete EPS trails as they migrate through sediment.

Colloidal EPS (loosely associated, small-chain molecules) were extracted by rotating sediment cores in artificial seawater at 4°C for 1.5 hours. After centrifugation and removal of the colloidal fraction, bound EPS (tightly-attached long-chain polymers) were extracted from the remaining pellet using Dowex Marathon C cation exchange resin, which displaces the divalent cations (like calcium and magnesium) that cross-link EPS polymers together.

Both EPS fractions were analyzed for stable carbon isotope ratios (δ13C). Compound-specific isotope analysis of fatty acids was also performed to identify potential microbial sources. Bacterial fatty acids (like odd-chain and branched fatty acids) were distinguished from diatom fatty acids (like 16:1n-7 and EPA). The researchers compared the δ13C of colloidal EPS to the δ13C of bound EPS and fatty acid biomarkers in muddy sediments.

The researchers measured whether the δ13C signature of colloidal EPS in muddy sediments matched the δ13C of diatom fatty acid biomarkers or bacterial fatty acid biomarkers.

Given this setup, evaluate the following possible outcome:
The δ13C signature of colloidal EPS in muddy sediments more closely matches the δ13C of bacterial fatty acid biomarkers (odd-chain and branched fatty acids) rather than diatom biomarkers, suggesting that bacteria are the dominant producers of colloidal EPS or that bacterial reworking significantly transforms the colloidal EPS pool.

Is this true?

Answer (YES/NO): YES